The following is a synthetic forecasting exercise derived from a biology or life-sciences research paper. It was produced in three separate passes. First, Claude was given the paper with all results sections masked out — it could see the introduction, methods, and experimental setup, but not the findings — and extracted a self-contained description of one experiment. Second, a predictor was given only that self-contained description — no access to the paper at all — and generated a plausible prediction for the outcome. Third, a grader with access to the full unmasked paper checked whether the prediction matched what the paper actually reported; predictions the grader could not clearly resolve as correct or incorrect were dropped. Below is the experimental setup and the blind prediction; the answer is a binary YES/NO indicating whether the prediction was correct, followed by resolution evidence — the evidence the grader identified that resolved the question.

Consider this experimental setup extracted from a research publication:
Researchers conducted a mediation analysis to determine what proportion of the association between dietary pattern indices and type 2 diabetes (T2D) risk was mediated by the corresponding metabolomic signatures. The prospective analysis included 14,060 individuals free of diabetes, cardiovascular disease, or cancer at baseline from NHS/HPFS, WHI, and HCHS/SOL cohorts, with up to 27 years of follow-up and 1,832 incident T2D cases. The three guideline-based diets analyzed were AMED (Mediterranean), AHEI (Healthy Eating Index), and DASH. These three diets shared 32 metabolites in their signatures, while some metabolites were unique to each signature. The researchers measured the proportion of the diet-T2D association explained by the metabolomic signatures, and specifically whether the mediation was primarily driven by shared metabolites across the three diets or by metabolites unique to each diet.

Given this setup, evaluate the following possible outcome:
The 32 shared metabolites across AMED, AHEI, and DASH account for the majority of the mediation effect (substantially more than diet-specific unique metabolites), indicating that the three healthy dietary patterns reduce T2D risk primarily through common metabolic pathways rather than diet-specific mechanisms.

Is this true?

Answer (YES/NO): YES